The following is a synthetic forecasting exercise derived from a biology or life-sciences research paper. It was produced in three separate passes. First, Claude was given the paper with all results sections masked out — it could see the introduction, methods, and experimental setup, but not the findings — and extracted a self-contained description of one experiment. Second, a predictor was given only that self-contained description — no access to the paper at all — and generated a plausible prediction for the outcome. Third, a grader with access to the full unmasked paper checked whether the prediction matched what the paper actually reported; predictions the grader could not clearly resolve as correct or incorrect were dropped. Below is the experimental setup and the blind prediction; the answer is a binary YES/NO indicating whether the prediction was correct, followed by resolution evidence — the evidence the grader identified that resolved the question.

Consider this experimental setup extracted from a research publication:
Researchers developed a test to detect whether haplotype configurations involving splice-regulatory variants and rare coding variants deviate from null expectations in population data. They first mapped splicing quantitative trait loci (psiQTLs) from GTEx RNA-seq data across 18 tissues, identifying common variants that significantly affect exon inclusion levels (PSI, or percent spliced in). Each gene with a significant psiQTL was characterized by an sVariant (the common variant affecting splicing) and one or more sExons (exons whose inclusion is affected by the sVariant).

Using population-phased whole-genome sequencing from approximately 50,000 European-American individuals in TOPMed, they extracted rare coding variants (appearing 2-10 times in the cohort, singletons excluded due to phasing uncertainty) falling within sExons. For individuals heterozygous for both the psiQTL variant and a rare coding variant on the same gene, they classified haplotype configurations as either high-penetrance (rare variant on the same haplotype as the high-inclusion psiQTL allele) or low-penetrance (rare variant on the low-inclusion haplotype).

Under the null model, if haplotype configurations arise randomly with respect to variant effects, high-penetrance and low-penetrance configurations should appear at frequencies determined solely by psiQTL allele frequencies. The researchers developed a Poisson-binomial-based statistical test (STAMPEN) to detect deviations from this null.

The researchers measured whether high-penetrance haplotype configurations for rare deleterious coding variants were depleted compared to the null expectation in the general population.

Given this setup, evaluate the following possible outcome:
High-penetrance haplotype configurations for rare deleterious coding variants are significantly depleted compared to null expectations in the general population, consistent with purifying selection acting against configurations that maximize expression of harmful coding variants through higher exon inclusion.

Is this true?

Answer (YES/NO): NO